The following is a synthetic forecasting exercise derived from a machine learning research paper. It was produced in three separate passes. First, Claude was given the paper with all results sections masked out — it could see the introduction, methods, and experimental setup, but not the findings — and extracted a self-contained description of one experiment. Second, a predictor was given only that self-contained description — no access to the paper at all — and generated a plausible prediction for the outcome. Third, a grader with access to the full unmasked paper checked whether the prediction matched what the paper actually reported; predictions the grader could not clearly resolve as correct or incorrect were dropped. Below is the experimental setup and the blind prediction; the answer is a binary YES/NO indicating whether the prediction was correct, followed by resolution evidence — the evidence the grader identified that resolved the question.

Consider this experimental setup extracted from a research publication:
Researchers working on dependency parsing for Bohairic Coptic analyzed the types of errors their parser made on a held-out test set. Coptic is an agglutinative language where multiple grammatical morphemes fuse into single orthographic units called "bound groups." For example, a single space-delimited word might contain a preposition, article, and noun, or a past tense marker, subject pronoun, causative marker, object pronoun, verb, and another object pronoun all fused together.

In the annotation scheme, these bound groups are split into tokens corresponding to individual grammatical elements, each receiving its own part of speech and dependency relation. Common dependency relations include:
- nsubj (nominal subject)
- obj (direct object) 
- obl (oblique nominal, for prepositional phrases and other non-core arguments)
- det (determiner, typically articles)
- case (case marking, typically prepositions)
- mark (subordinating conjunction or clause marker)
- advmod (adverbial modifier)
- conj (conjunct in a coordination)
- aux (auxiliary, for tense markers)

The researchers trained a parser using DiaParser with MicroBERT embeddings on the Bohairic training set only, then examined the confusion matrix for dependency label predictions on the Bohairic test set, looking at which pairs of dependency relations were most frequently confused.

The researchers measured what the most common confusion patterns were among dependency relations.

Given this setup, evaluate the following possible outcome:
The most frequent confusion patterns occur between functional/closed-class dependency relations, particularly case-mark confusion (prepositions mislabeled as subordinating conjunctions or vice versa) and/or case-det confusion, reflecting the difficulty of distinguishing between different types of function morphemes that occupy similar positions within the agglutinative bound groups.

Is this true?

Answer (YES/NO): NO